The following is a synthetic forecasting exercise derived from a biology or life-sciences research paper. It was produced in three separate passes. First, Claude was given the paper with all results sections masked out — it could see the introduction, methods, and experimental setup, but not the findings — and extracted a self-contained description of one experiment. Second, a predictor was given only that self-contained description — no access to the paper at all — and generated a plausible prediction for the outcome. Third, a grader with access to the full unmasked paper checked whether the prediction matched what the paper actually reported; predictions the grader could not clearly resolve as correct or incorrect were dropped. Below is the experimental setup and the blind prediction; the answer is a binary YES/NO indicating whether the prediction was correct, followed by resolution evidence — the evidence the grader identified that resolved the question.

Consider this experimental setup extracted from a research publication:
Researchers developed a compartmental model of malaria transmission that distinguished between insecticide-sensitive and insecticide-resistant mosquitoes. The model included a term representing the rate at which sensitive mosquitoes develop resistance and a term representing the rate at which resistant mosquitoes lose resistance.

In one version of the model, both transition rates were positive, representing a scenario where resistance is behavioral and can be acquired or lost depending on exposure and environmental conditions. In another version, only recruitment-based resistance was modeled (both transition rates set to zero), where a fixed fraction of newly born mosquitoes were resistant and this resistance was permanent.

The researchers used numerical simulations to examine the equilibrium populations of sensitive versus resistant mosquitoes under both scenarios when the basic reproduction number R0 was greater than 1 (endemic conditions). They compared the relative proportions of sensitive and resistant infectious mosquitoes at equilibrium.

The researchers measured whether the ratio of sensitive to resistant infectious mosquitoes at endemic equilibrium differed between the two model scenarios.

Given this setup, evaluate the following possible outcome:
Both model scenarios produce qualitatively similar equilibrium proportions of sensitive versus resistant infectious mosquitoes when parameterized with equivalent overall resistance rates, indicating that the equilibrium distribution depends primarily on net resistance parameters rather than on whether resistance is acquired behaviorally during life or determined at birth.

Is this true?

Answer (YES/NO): NO